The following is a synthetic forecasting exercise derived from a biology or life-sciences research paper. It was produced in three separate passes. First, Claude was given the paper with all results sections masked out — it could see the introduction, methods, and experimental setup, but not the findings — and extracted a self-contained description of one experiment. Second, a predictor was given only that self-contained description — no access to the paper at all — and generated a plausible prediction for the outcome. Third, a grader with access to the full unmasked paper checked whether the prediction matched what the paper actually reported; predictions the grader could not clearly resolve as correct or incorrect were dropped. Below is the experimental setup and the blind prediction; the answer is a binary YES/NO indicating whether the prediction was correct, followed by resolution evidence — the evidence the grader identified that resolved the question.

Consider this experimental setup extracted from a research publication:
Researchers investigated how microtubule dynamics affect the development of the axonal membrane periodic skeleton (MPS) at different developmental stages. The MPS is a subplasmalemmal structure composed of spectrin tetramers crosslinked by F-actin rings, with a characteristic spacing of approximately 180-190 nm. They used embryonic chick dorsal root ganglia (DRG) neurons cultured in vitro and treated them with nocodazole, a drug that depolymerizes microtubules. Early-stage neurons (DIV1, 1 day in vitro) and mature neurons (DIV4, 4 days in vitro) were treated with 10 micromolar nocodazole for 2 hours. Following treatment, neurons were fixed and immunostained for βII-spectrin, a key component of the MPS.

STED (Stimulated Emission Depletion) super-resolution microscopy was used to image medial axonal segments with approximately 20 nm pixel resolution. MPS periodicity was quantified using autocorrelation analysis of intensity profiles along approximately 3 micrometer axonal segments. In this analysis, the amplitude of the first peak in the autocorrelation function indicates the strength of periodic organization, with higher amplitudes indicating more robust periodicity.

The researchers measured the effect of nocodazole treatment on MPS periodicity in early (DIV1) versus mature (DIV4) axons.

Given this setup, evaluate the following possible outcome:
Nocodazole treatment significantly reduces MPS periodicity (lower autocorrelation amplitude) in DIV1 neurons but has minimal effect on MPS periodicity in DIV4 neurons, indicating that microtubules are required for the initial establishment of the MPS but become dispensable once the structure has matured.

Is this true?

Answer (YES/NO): NO